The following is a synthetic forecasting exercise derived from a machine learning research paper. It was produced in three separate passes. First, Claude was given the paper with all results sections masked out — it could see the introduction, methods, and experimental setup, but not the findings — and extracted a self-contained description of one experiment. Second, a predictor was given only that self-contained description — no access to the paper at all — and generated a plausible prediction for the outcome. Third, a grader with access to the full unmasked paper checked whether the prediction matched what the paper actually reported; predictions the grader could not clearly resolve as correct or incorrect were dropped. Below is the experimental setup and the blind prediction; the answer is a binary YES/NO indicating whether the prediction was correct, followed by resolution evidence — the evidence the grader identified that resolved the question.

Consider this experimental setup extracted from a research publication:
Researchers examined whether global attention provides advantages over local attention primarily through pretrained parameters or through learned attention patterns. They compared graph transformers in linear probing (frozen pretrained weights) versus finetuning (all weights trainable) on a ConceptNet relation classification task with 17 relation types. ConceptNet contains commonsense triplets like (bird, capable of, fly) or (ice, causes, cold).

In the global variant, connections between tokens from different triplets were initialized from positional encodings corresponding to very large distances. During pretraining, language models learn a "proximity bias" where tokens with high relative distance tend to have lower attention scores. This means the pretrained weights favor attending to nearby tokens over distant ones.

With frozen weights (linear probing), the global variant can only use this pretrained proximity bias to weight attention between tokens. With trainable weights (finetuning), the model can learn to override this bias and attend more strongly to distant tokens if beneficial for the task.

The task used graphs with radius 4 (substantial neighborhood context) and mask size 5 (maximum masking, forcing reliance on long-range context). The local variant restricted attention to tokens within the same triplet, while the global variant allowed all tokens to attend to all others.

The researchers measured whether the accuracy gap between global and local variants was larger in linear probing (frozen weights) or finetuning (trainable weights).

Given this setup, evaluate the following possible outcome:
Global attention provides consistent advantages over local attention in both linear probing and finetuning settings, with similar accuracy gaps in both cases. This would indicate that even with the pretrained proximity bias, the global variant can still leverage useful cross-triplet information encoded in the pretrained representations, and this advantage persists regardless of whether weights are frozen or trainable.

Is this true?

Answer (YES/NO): NO